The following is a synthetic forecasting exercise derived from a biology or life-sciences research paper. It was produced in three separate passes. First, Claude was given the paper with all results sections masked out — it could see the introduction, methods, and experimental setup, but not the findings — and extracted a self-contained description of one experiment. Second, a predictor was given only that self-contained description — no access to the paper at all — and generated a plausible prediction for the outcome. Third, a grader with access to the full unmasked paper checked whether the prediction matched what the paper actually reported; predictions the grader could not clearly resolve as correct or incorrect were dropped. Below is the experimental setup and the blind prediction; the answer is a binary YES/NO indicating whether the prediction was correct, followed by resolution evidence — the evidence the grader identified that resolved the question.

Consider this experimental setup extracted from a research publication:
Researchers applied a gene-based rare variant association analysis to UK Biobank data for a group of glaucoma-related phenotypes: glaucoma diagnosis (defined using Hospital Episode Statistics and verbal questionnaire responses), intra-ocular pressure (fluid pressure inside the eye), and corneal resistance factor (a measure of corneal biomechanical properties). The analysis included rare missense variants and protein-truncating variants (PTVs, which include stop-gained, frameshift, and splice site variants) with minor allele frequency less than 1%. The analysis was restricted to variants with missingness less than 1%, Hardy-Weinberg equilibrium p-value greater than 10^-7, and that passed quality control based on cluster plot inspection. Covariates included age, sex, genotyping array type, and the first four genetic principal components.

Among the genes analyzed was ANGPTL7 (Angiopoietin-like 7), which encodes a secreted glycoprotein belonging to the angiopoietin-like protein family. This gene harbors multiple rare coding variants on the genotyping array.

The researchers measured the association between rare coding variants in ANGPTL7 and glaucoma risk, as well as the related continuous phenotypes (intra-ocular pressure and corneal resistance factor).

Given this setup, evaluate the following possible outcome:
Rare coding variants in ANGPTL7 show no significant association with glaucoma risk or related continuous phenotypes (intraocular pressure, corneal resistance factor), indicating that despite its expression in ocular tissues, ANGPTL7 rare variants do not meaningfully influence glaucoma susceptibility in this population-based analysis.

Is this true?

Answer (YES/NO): NO